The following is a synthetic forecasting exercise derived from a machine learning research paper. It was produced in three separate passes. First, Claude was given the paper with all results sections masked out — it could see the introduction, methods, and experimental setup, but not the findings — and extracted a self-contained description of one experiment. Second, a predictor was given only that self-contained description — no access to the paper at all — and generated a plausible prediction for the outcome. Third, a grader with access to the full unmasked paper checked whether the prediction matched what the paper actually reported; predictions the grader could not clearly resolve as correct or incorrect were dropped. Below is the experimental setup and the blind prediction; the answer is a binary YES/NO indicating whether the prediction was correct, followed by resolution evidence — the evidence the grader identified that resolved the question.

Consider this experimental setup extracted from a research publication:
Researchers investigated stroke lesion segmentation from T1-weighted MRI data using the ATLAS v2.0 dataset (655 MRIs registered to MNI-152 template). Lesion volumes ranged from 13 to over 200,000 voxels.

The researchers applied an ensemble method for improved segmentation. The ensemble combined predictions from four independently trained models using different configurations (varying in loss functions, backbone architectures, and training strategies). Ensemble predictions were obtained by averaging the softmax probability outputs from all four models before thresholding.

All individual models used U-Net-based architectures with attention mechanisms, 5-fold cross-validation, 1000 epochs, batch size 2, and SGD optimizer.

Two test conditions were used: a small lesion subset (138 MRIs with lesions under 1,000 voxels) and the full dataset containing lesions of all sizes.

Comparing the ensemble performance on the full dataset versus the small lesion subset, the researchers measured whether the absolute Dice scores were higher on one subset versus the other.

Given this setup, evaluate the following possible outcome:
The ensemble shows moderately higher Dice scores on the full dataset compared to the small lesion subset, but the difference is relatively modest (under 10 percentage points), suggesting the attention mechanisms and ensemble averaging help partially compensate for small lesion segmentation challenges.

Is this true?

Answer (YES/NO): NO